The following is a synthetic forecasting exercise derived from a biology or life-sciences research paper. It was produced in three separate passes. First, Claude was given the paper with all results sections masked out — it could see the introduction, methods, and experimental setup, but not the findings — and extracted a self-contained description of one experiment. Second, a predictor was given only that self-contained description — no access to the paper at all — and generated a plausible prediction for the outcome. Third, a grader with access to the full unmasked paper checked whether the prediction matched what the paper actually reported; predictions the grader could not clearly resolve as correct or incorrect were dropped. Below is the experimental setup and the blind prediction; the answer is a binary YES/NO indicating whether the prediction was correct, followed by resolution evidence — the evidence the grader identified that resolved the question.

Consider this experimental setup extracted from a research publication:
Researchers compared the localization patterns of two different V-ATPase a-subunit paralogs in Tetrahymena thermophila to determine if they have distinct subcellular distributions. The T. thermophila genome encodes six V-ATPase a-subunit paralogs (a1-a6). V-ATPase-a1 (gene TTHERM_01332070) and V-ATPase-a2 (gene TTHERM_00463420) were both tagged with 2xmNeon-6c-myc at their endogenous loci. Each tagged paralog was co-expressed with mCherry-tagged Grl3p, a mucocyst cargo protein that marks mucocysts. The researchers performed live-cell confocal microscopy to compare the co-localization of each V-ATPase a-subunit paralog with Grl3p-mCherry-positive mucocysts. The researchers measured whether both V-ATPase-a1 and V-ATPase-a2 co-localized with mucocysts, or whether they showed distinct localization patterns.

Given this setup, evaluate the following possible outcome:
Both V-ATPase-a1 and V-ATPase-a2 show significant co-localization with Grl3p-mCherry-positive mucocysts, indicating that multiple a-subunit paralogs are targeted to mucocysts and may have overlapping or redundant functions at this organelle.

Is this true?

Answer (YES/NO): NO